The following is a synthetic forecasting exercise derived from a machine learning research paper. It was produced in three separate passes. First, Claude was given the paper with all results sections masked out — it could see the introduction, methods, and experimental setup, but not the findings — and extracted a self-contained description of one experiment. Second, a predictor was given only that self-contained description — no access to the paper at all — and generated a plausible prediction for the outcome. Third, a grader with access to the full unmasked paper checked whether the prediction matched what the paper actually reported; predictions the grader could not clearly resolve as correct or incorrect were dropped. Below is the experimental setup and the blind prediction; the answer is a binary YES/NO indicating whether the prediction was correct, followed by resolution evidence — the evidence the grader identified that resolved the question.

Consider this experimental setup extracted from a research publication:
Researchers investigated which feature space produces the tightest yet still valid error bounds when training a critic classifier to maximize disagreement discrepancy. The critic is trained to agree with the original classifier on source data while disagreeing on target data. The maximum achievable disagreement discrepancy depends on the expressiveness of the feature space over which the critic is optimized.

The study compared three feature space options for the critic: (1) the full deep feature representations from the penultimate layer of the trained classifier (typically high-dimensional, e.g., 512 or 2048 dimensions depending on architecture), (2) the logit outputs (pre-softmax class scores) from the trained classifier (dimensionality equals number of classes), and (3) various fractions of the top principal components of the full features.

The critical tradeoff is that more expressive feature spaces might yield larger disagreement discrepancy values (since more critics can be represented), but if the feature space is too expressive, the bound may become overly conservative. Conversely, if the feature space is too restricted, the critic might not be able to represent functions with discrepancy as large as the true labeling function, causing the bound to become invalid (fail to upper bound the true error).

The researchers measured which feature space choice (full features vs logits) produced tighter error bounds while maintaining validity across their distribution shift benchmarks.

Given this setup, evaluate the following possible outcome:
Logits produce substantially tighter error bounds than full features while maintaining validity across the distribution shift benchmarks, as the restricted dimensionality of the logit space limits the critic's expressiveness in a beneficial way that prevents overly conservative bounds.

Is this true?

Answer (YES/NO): YES